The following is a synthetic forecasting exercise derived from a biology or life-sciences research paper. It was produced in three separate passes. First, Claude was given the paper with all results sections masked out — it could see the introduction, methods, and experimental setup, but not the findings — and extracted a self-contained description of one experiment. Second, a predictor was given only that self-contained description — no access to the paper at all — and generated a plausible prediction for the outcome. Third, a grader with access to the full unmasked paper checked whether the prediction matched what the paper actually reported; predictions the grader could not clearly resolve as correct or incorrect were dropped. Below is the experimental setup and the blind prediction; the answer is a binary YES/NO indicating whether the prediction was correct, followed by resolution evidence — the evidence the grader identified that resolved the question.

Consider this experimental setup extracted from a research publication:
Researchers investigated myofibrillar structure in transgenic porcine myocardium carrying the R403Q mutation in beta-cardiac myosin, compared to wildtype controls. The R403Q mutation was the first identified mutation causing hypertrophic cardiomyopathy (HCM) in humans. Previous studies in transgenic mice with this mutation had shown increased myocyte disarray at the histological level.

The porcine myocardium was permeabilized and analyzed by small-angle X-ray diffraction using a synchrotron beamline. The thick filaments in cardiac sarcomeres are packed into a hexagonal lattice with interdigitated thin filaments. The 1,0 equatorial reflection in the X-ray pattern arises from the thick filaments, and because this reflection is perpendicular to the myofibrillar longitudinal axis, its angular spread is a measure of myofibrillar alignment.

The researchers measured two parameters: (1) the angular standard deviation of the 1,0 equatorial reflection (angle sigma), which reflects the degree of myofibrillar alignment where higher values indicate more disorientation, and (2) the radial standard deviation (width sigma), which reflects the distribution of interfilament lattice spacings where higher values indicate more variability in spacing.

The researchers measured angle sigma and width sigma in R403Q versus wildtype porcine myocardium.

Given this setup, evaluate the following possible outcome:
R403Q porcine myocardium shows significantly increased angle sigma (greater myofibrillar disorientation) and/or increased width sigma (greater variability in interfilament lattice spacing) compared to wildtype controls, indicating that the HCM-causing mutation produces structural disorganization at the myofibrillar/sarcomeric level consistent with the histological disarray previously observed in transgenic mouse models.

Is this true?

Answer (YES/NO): NO